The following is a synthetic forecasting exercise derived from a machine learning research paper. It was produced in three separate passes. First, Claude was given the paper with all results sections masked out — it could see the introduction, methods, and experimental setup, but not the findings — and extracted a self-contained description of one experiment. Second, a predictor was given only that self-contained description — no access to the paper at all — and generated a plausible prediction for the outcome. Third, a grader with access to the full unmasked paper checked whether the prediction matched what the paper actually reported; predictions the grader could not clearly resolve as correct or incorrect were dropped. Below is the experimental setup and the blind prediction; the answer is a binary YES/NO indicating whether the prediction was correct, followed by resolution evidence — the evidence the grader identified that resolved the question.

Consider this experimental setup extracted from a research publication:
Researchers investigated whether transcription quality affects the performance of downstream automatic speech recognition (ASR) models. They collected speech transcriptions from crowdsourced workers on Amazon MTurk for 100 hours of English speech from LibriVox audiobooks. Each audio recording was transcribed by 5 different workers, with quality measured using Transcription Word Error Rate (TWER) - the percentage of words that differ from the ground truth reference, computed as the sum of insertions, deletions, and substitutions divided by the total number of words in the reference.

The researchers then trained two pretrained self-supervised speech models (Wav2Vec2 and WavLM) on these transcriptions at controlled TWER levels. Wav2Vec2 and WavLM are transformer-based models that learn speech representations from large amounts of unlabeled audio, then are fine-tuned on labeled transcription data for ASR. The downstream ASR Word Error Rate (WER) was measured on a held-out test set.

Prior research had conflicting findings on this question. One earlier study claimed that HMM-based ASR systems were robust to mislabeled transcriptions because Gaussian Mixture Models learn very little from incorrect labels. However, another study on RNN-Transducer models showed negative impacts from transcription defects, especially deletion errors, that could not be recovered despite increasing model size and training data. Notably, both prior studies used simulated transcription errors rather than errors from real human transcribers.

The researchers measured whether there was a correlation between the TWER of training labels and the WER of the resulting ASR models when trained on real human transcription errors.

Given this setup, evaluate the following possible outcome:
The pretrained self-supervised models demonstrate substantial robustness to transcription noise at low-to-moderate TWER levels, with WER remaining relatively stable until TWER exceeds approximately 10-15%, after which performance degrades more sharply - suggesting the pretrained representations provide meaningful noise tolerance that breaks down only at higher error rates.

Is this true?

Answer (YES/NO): NO